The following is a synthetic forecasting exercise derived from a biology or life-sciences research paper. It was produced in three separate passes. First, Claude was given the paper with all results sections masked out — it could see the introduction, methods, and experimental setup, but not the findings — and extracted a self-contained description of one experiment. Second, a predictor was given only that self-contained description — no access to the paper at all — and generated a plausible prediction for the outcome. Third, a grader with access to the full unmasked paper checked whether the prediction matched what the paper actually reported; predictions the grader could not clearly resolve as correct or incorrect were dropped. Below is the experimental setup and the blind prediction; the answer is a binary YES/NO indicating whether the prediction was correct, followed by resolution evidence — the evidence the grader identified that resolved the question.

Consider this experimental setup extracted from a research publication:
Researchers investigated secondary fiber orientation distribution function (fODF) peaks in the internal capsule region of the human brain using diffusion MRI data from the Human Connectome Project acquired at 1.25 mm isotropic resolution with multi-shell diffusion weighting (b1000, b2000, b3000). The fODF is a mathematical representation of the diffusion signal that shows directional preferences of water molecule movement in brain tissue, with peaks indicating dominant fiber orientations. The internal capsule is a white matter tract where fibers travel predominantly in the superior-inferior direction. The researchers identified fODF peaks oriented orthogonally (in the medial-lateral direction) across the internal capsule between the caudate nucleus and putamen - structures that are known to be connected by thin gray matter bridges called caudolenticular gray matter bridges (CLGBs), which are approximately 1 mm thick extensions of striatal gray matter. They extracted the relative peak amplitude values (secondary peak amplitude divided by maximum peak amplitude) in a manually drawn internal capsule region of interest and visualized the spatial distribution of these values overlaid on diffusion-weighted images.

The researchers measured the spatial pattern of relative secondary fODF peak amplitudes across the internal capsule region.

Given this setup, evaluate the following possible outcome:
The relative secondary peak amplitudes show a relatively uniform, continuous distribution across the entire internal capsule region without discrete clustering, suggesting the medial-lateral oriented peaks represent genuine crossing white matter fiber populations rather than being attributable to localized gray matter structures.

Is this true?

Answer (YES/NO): NO